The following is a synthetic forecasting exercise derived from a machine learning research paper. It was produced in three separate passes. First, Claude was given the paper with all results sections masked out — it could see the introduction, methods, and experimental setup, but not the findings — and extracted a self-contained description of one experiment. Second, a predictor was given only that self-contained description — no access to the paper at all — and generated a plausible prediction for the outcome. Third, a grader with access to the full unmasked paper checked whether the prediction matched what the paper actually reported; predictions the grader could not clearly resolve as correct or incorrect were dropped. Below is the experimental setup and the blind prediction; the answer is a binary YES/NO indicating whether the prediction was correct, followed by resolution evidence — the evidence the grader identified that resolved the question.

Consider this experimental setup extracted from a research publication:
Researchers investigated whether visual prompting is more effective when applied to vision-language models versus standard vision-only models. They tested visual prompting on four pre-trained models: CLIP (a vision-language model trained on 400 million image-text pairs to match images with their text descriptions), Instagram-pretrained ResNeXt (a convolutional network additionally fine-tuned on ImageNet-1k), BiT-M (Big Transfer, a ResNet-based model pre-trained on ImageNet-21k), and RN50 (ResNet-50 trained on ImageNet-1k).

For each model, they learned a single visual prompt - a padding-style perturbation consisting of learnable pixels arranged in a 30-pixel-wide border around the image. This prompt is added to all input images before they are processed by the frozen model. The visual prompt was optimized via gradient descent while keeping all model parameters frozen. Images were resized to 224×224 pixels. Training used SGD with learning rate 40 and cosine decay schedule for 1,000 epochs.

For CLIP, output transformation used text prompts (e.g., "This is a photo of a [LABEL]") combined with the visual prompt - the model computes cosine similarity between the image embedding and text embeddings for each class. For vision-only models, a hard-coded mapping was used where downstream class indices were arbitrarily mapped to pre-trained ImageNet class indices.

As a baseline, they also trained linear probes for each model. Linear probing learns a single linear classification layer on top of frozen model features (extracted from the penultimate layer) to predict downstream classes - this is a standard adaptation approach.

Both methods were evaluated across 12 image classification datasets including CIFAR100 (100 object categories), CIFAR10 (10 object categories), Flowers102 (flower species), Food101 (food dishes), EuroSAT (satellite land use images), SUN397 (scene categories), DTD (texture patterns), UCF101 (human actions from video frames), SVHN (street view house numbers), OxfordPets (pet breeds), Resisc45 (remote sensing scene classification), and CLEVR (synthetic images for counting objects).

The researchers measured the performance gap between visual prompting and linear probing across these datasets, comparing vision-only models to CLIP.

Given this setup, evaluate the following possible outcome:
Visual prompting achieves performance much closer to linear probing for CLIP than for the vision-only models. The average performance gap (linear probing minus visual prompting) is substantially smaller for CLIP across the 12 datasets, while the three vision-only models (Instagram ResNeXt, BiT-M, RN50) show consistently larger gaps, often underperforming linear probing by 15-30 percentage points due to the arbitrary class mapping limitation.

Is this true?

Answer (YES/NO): NO